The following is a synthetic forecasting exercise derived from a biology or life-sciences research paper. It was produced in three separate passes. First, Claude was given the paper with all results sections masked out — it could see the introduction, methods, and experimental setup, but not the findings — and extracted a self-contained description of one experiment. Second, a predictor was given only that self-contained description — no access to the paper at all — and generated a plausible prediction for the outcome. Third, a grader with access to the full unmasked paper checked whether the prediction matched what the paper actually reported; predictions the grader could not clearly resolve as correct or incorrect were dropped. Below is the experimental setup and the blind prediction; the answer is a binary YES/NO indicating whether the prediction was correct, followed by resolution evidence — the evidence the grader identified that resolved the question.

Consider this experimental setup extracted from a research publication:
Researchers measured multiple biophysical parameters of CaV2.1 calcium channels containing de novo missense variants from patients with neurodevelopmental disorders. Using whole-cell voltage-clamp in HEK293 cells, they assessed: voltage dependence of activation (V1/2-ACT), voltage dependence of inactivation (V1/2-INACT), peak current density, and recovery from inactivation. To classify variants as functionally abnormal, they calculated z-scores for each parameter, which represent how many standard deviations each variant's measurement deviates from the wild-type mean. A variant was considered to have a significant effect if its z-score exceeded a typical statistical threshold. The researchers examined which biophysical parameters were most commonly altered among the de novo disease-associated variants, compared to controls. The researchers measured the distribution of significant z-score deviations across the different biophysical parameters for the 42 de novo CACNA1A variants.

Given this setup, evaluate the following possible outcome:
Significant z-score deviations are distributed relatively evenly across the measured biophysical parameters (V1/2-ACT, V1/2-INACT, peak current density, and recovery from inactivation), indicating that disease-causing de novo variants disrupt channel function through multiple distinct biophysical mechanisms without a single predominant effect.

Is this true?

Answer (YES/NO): NO